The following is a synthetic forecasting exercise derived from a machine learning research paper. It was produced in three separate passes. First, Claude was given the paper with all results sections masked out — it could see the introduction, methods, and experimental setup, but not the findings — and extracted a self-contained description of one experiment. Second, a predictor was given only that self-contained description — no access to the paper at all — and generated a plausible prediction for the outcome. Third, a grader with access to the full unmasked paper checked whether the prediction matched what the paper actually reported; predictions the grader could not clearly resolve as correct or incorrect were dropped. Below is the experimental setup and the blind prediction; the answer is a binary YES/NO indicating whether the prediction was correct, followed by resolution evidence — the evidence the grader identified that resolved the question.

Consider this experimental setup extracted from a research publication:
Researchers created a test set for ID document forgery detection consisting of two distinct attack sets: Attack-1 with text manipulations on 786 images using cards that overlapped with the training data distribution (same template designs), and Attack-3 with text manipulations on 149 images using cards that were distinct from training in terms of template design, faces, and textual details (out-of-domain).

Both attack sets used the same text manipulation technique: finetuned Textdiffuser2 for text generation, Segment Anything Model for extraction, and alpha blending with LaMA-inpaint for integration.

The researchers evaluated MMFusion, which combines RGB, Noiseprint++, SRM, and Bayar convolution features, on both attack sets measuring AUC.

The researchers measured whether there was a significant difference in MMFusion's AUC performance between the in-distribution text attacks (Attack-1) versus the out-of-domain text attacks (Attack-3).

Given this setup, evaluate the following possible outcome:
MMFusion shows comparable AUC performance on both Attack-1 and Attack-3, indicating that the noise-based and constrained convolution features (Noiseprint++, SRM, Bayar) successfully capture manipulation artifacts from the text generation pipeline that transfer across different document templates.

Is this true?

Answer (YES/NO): YES